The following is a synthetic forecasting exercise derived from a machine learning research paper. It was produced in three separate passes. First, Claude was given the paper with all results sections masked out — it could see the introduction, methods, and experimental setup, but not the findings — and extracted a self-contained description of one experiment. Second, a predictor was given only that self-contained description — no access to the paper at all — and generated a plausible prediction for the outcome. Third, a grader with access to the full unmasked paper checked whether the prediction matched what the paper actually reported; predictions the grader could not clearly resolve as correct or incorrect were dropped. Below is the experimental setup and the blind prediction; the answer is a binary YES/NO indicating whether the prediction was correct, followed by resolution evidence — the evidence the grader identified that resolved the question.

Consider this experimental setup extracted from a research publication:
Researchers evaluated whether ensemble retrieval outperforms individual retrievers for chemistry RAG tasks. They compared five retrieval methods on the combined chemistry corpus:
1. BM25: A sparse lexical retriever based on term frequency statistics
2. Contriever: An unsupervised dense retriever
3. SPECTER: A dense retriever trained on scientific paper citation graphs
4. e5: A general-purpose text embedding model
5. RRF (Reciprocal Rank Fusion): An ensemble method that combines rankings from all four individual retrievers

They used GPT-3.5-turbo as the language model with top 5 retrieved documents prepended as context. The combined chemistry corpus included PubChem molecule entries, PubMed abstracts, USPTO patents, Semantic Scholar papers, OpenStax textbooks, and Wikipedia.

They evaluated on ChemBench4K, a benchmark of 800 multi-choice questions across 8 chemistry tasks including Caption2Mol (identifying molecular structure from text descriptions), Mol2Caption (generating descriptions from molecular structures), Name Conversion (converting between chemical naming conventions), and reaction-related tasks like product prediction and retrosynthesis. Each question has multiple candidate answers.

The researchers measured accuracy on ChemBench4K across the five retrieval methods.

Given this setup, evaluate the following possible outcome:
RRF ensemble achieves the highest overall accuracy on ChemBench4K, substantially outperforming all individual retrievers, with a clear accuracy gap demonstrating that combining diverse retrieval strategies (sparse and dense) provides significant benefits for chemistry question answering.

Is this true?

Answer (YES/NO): NO